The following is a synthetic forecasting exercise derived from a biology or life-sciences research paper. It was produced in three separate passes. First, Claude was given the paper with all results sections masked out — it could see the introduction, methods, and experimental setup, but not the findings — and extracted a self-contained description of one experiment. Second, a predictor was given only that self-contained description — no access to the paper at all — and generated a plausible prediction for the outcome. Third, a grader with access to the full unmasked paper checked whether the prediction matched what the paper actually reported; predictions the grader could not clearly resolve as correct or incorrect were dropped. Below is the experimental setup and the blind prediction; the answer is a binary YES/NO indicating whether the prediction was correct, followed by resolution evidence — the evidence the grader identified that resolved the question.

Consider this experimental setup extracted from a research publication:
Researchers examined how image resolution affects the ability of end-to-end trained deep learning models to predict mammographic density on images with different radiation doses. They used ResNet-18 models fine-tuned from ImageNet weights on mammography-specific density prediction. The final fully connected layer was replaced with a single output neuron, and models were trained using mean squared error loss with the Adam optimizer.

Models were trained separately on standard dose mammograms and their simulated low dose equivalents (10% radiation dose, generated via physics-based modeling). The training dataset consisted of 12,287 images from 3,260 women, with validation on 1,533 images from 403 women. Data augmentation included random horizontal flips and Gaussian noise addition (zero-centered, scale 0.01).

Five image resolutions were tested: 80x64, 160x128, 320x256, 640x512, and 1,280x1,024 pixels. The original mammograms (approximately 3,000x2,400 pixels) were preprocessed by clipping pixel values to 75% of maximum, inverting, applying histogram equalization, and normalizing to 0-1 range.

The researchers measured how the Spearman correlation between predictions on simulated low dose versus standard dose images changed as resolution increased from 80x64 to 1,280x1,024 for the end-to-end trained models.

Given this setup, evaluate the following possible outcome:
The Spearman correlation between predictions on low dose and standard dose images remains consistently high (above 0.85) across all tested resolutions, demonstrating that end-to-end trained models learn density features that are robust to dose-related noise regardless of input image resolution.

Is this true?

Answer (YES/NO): YES